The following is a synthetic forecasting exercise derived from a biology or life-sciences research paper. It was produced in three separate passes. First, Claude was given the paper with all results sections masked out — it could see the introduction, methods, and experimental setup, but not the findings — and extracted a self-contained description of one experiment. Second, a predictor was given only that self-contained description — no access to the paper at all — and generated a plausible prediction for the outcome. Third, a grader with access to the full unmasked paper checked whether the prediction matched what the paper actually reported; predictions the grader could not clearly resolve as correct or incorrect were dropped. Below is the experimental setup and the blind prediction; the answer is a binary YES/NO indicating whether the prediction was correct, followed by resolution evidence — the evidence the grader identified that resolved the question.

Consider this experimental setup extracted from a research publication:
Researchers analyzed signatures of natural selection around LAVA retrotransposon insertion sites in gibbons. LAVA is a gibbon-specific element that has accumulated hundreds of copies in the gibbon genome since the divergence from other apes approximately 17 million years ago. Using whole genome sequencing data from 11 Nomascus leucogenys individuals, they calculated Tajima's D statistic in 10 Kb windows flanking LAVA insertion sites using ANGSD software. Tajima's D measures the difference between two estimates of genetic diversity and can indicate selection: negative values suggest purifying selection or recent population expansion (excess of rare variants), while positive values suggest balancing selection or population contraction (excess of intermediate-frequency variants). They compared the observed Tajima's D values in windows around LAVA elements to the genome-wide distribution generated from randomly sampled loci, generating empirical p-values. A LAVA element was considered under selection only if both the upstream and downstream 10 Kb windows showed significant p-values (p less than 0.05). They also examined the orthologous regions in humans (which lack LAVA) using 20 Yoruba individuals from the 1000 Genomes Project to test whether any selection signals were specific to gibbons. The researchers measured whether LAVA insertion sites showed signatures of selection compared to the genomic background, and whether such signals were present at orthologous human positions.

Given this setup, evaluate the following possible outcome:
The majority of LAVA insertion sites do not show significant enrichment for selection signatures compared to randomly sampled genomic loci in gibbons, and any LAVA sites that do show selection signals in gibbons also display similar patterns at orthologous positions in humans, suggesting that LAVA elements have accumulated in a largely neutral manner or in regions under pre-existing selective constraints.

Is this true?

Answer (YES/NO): NO